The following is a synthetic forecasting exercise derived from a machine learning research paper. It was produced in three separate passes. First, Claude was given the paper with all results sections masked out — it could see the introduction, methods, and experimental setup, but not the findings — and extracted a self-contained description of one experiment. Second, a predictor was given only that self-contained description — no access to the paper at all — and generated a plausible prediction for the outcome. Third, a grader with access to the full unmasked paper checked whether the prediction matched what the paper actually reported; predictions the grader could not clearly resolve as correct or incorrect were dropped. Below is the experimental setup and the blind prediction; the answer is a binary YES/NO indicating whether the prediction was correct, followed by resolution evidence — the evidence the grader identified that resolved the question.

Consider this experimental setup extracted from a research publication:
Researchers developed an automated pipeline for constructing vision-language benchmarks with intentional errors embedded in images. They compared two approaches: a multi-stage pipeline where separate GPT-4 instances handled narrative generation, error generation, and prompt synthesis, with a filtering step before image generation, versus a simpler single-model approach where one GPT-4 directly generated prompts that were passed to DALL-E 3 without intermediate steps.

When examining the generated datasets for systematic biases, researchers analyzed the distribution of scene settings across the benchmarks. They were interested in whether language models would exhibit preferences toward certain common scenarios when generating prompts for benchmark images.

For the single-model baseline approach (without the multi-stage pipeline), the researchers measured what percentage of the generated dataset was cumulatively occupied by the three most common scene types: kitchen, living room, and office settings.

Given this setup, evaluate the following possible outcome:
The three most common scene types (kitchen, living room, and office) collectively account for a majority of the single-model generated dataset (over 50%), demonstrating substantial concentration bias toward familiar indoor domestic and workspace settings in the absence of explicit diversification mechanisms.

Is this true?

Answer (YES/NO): YES